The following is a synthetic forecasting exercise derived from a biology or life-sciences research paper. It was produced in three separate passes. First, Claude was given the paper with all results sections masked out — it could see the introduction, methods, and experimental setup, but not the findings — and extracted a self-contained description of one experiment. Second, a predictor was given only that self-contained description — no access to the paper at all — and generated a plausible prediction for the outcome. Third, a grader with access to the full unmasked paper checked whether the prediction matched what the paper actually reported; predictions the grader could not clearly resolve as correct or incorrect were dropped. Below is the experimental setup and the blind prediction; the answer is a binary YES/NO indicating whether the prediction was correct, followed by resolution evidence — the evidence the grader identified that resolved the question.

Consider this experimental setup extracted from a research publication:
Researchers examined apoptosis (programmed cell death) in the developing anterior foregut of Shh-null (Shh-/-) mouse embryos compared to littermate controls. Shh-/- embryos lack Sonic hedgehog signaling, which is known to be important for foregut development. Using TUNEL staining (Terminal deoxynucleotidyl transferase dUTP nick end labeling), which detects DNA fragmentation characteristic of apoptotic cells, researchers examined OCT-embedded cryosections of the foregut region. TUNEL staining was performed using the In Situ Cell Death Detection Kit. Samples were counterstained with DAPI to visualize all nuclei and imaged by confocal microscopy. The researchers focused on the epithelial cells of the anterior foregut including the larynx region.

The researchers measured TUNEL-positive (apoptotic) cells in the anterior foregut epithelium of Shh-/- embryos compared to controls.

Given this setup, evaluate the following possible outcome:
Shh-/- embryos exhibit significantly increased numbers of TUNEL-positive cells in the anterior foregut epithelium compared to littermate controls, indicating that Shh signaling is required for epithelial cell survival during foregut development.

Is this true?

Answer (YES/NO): YES